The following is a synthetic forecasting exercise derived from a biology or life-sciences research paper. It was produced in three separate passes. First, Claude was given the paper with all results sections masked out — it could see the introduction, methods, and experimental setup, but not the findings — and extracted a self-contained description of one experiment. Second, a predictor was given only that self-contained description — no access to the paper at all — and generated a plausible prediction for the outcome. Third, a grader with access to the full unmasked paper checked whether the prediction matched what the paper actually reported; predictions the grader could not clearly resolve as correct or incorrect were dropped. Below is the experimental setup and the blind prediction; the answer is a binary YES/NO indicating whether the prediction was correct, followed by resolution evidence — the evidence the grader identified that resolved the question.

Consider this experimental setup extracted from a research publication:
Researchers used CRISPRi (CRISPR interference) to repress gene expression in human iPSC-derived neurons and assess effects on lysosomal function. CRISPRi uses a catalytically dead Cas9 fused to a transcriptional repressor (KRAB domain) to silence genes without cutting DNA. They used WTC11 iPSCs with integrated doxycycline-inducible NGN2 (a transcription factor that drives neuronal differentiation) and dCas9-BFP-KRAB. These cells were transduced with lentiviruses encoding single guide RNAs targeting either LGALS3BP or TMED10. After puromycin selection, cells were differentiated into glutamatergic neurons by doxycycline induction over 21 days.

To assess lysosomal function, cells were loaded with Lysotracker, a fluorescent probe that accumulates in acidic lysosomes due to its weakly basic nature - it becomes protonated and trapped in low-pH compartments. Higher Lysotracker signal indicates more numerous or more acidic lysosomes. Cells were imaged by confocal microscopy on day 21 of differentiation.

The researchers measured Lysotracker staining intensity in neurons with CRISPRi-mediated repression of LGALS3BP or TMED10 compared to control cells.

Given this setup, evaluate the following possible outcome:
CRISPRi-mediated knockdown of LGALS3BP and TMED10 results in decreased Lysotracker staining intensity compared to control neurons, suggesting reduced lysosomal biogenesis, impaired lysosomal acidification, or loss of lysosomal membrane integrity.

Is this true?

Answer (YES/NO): NO